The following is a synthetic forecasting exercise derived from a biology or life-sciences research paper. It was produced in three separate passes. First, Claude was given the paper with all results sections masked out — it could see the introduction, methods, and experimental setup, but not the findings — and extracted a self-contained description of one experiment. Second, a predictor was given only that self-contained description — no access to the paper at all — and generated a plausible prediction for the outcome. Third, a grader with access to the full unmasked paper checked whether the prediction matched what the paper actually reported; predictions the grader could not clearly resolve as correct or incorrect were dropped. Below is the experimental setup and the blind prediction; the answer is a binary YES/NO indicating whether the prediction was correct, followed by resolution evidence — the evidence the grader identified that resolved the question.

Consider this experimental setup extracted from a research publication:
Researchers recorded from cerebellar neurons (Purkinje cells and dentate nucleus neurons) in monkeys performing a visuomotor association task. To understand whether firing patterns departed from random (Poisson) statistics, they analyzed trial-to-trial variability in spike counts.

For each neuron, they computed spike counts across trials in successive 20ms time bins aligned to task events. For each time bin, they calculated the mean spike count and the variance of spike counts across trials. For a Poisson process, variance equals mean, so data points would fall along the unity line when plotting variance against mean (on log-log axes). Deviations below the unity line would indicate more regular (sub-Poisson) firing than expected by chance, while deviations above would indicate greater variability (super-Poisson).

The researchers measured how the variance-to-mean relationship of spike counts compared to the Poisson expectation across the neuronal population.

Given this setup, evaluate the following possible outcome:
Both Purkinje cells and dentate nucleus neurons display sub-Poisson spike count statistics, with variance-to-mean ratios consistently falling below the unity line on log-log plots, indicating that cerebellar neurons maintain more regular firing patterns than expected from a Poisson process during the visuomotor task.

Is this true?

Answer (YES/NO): YES